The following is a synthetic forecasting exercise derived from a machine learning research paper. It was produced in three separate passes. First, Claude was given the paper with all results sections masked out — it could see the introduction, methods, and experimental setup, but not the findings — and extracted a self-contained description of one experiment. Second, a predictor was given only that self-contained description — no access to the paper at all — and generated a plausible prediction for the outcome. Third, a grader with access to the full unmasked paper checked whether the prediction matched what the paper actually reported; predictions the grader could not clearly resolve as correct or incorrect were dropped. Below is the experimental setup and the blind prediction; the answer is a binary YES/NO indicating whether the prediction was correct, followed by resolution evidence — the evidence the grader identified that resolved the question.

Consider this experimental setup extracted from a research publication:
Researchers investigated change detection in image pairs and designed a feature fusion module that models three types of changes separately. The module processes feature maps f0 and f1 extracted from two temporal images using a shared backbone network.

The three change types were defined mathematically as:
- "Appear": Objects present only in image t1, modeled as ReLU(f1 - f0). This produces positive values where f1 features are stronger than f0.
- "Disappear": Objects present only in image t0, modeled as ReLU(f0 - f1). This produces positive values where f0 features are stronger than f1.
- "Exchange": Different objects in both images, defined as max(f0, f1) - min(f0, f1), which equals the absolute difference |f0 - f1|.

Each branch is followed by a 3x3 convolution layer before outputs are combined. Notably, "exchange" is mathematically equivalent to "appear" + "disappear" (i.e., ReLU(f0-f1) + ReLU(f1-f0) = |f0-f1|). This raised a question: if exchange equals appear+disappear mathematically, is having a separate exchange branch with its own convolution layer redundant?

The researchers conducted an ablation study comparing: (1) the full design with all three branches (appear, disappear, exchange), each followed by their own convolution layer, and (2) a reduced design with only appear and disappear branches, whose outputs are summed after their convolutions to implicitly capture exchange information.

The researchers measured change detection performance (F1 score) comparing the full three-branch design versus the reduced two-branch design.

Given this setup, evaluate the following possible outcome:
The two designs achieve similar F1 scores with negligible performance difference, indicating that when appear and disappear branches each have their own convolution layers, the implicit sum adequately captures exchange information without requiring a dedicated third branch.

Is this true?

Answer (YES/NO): YES